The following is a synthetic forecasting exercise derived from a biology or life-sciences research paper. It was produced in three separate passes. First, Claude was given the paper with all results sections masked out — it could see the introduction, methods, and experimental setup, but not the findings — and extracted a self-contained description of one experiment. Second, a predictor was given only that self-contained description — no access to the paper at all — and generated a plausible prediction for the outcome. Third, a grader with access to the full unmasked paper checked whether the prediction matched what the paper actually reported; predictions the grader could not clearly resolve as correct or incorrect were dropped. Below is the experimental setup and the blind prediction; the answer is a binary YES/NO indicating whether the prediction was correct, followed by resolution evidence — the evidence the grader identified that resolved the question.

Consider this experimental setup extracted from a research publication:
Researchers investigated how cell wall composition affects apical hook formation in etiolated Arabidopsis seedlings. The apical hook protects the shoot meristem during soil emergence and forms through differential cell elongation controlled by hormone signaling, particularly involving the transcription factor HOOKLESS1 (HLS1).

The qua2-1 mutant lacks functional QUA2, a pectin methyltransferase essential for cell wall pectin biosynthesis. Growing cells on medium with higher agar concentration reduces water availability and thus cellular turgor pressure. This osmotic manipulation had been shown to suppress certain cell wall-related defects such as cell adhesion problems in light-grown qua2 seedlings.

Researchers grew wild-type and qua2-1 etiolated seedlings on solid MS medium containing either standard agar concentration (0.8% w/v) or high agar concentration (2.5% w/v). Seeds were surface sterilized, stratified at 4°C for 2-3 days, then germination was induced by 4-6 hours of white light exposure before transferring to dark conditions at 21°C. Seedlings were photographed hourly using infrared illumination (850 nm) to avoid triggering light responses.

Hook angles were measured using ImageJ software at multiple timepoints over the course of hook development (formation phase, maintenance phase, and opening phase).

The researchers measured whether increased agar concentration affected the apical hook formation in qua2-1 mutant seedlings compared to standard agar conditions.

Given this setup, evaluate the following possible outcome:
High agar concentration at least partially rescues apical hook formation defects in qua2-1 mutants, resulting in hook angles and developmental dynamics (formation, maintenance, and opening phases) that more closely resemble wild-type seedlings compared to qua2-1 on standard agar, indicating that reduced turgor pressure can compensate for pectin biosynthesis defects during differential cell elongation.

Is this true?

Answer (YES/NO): YES